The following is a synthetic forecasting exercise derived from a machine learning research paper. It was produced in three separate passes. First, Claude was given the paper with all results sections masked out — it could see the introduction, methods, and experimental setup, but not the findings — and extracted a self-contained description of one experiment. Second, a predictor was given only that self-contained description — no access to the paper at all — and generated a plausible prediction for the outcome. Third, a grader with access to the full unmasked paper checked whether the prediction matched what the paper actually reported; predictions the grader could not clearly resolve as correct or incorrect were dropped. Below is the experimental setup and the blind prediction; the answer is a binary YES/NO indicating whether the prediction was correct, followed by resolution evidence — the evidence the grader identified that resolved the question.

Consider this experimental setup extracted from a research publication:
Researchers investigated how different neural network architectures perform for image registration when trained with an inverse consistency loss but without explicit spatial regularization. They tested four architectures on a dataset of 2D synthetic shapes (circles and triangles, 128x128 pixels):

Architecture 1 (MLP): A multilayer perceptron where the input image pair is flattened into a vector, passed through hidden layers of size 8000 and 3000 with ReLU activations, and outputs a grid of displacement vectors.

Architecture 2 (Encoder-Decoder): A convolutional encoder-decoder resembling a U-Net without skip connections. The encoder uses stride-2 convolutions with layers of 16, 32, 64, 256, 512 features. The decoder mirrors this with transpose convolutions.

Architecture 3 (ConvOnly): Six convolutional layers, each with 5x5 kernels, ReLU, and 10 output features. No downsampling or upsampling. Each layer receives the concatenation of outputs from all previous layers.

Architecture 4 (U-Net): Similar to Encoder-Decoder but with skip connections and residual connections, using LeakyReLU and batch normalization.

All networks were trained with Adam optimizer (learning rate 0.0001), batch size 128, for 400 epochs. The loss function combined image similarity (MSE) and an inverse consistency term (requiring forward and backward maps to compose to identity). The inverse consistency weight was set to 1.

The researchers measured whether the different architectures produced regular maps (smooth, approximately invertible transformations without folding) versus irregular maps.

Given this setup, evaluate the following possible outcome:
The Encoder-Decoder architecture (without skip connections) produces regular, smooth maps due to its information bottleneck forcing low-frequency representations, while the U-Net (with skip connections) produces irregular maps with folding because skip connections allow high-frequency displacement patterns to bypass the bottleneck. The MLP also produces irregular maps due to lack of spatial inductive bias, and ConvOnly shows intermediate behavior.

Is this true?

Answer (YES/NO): NO